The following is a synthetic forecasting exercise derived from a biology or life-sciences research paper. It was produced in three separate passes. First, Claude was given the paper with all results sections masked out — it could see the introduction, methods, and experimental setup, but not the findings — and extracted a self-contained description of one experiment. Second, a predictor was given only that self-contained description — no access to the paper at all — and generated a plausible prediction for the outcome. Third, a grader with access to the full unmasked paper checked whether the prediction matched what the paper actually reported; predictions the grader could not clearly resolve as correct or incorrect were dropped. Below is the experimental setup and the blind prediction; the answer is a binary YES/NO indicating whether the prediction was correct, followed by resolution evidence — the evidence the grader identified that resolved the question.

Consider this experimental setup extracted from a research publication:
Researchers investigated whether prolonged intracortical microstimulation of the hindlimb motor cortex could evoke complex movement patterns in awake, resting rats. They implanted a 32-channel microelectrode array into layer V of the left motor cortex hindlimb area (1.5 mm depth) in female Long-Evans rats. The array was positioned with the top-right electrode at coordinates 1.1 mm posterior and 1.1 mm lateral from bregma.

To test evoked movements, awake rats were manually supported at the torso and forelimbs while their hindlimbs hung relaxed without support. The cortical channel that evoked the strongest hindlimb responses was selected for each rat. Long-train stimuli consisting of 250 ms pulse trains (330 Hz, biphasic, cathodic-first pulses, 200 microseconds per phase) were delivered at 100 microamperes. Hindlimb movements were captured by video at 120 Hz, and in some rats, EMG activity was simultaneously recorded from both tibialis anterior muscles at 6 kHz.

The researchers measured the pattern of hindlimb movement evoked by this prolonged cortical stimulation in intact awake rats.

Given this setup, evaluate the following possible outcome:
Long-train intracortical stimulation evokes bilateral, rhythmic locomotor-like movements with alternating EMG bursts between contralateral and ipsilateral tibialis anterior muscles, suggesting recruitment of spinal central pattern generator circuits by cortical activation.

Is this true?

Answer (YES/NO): YES